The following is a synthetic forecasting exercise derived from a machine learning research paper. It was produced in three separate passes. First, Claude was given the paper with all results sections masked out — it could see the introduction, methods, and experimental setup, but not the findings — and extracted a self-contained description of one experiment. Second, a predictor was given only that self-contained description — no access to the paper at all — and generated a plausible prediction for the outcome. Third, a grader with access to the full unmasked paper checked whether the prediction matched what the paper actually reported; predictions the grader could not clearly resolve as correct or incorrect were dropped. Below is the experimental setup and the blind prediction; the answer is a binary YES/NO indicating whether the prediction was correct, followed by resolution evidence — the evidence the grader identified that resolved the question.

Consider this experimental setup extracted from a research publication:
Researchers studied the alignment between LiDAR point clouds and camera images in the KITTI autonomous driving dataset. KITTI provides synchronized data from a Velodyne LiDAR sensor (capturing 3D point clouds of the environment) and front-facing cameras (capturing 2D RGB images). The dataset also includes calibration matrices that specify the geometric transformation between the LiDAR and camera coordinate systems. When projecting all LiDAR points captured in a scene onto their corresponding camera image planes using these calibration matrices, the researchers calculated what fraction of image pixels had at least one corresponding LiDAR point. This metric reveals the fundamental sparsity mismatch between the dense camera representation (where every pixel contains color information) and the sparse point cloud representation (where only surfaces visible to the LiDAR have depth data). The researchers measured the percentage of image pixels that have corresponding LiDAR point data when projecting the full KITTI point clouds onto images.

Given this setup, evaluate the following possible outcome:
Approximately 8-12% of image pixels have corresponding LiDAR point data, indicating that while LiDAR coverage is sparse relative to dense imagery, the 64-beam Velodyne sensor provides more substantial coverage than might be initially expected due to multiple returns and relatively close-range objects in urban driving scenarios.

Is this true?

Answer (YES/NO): NO